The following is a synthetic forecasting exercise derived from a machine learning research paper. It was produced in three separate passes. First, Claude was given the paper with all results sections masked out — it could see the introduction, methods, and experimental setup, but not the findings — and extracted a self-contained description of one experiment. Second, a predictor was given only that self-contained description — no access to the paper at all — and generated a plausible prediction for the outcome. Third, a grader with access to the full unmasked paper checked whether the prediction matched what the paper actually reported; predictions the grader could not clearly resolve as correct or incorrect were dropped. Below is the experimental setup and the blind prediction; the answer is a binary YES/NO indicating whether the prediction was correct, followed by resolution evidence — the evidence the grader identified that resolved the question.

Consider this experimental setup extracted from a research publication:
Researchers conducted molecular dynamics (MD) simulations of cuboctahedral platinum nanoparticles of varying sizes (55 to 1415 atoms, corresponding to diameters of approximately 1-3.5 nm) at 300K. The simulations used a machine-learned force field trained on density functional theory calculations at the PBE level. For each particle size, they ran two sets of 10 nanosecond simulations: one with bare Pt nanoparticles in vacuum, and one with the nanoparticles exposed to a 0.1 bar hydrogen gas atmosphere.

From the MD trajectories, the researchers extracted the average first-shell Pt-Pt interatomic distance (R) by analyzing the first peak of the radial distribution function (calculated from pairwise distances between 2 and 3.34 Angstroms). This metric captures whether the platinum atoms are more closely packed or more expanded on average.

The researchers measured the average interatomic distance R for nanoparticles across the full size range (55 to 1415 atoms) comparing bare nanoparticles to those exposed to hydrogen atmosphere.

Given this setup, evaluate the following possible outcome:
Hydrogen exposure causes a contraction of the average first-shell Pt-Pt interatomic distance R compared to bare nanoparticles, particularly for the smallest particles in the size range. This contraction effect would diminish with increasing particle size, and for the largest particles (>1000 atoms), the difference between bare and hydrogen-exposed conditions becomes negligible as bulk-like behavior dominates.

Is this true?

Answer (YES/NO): NO